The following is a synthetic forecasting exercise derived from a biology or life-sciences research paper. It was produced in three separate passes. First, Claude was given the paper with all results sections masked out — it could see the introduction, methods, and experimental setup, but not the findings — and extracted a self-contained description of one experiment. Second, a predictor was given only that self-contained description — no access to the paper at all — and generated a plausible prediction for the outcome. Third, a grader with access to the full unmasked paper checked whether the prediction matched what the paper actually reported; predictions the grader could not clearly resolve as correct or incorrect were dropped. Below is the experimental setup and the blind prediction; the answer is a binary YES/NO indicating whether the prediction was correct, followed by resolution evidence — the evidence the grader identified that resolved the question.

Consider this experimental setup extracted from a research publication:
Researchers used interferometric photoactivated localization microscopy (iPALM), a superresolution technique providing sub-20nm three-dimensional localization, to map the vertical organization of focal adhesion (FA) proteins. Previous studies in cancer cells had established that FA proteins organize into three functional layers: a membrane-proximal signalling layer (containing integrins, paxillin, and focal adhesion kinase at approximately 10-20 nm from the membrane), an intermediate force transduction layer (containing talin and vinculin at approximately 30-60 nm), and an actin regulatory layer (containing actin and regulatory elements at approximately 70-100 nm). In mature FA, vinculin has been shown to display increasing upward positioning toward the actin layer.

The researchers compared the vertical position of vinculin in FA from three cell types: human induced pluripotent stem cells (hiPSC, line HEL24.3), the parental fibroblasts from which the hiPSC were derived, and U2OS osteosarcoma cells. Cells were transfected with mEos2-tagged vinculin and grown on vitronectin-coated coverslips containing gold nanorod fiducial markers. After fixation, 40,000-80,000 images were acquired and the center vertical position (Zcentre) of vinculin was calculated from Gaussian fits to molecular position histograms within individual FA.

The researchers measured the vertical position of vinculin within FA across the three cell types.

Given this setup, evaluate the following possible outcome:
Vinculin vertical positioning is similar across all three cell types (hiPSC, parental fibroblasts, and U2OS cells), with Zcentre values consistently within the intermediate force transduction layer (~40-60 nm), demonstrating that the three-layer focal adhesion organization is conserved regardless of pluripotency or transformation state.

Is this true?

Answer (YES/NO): NO